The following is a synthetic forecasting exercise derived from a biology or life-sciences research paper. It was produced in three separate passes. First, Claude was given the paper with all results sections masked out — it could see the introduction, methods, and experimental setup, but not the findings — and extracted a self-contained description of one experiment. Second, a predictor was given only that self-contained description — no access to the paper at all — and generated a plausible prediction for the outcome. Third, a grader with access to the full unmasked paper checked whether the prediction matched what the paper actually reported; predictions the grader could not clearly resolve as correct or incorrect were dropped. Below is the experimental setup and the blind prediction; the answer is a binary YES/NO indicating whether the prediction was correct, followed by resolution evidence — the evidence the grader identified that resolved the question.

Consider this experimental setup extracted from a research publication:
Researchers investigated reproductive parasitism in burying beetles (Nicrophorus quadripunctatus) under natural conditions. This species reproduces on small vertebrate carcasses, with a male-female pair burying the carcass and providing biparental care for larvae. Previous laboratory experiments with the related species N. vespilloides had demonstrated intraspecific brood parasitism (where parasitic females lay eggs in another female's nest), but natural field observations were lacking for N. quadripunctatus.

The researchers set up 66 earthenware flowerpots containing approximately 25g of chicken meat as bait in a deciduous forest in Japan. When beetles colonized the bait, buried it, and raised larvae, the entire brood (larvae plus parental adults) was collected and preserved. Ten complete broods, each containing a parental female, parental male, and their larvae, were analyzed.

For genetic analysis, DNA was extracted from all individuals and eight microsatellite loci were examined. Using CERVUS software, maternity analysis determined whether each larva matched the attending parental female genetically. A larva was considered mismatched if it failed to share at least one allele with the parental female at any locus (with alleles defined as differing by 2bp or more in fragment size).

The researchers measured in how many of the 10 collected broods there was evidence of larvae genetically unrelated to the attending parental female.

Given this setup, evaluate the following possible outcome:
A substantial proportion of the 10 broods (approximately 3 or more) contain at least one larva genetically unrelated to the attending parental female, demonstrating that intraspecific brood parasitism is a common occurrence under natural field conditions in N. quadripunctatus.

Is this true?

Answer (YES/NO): YES